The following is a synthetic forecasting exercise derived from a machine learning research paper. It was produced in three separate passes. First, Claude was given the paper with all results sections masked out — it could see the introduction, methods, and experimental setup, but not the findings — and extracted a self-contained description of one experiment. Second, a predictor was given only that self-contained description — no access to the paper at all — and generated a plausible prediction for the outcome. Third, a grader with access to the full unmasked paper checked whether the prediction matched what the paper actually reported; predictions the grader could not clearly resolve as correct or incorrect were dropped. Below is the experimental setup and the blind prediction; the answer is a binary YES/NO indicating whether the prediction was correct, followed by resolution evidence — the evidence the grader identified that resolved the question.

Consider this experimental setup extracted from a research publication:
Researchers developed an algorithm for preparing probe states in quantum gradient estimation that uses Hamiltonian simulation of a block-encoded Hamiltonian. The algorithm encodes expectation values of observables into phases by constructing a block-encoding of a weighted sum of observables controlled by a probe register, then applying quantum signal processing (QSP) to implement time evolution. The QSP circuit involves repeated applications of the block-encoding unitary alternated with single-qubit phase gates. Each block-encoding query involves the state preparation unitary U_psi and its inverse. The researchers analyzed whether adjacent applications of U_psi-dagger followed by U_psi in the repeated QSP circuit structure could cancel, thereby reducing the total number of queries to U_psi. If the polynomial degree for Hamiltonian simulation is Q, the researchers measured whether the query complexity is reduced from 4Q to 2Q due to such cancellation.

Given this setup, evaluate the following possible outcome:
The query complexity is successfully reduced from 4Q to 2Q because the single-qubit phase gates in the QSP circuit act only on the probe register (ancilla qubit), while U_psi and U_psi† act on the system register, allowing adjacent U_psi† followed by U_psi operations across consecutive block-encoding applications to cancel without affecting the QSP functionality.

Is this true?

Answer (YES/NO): YES